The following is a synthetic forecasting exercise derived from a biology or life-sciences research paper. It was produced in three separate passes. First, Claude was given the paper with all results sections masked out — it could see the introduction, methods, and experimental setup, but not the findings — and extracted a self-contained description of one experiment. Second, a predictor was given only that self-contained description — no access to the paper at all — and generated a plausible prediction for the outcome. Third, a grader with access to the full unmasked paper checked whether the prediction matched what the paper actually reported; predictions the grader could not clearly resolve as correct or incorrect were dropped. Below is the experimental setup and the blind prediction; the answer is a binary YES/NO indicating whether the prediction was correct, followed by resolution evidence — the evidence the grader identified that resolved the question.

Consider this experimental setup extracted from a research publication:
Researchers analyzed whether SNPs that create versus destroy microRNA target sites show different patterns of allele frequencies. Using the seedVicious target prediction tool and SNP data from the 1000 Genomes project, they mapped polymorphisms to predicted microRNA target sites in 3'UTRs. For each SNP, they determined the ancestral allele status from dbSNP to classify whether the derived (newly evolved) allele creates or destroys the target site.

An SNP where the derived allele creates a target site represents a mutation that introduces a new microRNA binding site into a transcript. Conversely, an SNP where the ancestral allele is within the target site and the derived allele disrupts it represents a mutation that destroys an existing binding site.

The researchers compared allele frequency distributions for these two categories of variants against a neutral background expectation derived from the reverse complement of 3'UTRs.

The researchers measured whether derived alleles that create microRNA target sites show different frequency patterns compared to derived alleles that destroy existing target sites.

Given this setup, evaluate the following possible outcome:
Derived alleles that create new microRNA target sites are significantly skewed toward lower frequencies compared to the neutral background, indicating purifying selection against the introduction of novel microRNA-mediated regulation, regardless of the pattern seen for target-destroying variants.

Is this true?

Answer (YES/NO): YES